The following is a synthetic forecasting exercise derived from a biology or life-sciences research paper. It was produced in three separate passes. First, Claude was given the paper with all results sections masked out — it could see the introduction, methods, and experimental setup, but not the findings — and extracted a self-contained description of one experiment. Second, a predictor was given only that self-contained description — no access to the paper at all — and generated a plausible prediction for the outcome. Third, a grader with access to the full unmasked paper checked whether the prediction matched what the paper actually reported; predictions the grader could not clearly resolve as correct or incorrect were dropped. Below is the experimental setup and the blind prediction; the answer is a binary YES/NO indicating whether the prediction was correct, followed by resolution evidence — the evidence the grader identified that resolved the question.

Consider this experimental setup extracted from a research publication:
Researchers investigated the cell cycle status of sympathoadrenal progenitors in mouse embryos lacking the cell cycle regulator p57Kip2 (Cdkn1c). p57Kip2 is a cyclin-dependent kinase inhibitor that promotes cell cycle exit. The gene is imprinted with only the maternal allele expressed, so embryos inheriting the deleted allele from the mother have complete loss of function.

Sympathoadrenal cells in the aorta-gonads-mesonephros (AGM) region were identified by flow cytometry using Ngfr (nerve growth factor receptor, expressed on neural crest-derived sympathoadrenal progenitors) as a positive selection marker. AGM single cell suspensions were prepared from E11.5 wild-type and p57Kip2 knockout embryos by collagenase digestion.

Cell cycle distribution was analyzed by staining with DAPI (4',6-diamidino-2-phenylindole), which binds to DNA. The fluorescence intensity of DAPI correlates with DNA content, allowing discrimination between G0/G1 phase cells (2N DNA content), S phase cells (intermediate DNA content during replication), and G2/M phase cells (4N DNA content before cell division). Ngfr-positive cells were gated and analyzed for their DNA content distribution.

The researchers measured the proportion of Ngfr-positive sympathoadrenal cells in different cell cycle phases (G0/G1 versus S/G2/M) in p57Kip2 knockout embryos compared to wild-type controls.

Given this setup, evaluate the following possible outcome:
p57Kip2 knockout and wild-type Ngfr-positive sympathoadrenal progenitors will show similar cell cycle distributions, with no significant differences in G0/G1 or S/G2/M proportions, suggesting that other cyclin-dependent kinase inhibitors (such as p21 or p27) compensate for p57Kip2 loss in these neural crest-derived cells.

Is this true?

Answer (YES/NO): NO